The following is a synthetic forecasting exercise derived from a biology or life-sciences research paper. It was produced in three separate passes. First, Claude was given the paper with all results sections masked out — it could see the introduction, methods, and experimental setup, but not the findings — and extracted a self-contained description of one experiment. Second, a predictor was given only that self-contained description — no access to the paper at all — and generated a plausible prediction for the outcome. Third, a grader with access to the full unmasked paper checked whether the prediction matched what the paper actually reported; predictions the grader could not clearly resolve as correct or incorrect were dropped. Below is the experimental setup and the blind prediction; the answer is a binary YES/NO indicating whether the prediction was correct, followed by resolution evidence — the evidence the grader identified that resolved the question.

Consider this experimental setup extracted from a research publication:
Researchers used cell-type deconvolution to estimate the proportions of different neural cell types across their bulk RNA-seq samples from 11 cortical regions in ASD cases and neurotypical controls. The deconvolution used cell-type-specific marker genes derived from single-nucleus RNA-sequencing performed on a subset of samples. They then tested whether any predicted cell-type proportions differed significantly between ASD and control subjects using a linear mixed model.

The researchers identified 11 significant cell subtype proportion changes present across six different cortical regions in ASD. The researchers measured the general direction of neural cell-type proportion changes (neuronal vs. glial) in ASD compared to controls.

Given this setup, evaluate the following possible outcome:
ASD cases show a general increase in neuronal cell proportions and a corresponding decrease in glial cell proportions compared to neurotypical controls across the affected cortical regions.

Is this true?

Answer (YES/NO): NO